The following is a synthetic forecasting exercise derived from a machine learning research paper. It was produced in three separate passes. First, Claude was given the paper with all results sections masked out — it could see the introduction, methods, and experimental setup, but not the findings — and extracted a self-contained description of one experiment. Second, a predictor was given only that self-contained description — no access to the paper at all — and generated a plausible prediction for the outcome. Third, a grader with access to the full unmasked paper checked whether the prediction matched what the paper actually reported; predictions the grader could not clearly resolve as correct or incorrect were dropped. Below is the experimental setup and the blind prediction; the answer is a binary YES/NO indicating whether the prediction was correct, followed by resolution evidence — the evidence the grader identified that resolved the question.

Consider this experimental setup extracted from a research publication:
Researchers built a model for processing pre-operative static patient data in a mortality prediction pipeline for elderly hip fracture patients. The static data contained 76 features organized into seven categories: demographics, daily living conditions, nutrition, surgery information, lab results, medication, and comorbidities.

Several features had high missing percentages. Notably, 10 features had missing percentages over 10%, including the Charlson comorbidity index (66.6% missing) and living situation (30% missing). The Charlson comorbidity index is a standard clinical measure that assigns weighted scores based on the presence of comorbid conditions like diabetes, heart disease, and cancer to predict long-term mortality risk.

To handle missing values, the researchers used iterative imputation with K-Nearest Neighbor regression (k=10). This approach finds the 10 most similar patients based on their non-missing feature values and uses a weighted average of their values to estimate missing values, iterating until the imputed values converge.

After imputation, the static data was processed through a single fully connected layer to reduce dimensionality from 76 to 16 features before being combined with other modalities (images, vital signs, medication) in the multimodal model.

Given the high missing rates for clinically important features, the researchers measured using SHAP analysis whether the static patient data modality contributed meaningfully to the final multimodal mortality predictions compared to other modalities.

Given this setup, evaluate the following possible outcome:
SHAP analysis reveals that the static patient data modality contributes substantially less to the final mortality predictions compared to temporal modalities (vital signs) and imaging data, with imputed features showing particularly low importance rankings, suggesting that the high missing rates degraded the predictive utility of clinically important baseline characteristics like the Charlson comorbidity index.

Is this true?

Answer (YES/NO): NO